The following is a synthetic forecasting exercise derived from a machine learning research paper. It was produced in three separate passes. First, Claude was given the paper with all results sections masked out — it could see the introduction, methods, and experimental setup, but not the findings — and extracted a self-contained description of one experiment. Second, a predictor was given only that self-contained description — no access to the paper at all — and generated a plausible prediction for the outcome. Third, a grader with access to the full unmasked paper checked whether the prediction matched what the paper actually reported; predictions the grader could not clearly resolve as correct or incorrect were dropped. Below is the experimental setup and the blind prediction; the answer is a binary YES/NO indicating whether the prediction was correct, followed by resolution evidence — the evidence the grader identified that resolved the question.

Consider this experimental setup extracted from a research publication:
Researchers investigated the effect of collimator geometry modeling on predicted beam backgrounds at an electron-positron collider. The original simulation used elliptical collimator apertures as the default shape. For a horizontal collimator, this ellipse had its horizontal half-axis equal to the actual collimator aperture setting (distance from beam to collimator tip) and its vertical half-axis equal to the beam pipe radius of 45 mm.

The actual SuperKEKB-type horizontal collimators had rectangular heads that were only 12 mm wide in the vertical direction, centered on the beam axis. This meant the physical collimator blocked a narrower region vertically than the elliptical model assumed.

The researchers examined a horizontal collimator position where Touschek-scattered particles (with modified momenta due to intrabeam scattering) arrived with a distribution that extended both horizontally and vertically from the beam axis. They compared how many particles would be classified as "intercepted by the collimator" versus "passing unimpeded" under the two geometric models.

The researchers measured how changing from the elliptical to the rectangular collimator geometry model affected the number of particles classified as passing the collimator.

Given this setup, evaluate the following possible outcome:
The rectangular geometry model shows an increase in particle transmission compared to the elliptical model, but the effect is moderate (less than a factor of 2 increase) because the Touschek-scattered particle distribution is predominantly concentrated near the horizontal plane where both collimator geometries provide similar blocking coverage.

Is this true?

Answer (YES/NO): YES